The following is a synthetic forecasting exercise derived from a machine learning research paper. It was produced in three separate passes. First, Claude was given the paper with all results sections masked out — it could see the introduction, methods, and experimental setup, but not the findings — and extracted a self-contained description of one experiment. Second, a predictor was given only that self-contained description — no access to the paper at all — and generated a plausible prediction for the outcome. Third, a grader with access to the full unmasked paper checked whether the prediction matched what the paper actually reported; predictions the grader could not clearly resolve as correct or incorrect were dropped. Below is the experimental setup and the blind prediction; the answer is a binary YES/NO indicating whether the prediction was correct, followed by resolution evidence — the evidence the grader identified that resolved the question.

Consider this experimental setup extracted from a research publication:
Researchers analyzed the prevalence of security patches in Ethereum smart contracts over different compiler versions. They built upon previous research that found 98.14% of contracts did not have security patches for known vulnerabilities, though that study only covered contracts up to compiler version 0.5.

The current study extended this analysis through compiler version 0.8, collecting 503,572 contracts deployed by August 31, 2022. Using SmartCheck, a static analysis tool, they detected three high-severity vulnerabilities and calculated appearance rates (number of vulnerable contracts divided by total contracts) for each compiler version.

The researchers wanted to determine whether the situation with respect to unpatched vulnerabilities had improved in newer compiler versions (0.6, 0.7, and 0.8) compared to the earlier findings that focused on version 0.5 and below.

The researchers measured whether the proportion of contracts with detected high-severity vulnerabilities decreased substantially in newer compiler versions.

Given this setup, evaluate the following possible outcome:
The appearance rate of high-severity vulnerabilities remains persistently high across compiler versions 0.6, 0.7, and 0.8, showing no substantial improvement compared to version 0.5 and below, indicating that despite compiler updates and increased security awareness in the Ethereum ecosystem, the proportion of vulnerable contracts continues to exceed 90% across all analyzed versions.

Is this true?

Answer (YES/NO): NO